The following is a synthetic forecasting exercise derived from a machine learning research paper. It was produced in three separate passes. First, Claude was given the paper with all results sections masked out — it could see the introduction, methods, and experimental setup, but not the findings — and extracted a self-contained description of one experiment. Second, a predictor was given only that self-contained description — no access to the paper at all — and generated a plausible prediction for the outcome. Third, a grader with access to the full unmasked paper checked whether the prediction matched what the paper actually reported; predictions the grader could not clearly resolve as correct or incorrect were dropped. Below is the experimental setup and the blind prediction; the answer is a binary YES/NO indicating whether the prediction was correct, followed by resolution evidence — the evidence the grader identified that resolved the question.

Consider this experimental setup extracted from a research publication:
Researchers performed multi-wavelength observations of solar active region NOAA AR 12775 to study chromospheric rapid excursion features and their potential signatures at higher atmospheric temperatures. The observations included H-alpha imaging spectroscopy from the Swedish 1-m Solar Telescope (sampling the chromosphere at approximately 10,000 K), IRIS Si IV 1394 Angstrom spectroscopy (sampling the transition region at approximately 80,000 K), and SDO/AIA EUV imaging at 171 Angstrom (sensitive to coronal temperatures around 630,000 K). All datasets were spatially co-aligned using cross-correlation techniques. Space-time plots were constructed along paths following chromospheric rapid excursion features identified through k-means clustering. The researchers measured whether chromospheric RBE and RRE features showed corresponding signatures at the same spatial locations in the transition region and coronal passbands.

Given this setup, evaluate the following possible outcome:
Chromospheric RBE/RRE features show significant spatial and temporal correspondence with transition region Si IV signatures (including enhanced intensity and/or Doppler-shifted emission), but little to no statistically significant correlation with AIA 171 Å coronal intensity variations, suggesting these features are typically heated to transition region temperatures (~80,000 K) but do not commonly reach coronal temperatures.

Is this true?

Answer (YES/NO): NO